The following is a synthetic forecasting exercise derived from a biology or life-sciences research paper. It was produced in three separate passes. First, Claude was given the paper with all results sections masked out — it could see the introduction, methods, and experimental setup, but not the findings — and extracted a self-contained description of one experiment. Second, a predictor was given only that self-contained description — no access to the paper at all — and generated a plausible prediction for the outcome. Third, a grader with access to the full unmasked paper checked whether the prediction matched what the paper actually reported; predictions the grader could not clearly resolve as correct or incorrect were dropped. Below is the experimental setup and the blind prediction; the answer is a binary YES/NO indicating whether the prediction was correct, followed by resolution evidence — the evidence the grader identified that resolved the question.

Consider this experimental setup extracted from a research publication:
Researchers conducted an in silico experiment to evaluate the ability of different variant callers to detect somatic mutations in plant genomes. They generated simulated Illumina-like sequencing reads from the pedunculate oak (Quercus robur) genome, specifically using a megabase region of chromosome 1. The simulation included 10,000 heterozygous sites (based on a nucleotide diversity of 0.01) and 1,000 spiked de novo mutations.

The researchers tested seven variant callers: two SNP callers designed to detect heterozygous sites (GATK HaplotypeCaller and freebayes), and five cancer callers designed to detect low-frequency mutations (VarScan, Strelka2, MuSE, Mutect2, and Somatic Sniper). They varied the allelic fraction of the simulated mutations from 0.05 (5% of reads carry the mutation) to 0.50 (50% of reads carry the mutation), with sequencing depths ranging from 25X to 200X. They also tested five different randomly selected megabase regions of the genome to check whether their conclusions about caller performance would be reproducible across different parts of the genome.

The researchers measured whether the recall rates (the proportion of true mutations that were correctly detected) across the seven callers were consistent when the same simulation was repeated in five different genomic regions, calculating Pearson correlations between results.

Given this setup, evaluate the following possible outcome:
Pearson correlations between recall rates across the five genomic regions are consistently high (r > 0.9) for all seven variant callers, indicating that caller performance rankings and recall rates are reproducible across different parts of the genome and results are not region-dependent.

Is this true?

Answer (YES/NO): YES